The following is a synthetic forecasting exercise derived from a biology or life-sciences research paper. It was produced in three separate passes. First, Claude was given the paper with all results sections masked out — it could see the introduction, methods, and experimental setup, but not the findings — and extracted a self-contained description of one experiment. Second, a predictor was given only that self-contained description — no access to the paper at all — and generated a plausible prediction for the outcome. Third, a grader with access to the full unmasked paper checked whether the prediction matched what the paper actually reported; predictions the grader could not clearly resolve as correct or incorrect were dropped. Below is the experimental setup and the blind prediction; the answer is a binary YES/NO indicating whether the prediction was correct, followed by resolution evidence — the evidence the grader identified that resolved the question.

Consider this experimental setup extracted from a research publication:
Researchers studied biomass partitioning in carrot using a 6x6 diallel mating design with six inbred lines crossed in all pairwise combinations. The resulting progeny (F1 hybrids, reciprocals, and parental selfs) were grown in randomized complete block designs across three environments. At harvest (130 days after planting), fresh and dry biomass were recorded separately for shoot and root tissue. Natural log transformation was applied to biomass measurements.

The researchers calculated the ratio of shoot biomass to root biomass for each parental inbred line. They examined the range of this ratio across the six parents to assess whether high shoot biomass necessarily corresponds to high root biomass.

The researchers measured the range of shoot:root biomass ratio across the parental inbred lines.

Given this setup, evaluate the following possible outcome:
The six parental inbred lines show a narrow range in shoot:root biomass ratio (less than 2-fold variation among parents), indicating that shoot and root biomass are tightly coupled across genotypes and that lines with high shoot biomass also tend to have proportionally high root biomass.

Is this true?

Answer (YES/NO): NO